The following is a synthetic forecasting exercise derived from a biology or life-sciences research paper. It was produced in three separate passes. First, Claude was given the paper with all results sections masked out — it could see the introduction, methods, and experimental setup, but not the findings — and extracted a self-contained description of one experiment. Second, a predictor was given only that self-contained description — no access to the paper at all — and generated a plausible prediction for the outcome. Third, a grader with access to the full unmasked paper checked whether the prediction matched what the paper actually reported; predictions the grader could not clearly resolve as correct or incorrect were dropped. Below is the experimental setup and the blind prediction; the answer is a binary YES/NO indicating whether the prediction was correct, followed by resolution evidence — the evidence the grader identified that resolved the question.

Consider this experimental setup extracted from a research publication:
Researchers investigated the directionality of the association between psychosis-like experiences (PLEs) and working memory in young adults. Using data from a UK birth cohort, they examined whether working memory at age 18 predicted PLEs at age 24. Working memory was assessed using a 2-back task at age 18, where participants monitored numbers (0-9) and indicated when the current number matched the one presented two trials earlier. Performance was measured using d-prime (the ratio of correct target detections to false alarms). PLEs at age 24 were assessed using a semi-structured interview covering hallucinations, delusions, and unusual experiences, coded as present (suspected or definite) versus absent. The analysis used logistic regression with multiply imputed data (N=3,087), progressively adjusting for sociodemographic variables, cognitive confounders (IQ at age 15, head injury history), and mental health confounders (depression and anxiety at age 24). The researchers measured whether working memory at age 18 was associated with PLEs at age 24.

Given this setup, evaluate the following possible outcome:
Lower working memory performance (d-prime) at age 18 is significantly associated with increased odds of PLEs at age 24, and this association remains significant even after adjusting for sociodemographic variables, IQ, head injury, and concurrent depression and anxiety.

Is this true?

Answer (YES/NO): NO